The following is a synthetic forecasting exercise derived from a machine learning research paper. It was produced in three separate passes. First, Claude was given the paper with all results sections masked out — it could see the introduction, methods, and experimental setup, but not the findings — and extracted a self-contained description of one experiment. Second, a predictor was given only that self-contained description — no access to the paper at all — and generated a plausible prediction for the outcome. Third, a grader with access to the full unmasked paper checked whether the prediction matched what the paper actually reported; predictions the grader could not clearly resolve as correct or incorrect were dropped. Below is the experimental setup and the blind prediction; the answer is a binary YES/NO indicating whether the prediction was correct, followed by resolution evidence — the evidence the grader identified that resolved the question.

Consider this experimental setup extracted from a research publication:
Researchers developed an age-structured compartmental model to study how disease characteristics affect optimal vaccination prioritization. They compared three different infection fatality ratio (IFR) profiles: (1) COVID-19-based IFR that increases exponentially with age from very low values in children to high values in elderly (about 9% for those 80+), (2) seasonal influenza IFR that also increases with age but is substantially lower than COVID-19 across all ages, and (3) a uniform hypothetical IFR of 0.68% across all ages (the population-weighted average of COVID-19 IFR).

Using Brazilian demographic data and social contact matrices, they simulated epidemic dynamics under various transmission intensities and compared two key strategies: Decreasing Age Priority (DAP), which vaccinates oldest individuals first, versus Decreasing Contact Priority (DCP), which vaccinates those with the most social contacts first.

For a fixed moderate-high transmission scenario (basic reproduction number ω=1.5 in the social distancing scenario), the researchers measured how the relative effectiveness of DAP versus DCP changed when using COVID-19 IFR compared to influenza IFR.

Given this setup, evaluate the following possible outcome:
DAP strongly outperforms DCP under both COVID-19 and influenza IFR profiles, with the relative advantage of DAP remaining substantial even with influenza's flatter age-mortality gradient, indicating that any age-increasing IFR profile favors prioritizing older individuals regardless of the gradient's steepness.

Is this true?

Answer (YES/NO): NO